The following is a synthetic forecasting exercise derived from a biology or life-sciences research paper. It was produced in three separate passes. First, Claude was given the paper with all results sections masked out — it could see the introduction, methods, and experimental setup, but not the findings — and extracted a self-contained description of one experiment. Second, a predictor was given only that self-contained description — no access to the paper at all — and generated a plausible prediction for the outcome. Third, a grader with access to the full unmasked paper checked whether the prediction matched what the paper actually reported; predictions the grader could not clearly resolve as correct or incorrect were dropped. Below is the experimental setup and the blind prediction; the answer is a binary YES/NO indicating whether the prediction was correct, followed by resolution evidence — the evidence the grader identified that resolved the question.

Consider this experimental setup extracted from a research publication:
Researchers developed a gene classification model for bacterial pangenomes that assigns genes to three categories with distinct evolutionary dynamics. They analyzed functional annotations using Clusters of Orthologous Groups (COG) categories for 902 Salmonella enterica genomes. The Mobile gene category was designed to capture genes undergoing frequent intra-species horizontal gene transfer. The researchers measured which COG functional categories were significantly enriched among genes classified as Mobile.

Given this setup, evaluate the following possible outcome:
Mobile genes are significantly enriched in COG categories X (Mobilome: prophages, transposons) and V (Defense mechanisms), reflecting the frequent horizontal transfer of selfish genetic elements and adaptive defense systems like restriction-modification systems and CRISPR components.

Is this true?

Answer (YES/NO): YES